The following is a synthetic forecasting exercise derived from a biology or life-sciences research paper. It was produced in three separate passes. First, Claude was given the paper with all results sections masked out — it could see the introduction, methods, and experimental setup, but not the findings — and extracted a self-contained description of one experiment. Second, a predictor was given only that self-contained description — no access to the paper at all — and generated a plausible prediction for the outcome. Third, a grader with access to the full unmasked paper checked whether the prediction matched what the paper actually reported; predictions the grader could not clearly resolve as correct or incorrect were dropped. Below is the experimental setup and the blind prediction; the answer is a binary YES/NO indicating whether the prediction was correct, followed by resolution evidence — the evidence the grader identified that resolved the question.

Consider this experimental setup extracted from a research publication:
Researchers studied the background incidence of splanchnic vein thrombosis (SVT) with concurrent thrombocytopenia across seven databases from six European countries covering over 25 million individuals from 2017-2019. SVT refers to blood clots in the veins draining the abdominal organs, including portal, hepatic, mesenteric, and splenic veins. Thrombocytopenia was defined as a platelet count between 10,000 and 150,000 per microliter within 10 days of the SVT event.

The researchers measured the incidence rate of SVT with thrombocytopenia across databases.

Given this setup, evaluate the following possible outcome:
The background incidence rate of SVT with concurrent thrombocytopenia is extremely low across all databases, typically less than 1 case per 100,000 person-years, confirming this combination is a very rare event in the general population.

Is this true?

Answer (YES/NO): NO